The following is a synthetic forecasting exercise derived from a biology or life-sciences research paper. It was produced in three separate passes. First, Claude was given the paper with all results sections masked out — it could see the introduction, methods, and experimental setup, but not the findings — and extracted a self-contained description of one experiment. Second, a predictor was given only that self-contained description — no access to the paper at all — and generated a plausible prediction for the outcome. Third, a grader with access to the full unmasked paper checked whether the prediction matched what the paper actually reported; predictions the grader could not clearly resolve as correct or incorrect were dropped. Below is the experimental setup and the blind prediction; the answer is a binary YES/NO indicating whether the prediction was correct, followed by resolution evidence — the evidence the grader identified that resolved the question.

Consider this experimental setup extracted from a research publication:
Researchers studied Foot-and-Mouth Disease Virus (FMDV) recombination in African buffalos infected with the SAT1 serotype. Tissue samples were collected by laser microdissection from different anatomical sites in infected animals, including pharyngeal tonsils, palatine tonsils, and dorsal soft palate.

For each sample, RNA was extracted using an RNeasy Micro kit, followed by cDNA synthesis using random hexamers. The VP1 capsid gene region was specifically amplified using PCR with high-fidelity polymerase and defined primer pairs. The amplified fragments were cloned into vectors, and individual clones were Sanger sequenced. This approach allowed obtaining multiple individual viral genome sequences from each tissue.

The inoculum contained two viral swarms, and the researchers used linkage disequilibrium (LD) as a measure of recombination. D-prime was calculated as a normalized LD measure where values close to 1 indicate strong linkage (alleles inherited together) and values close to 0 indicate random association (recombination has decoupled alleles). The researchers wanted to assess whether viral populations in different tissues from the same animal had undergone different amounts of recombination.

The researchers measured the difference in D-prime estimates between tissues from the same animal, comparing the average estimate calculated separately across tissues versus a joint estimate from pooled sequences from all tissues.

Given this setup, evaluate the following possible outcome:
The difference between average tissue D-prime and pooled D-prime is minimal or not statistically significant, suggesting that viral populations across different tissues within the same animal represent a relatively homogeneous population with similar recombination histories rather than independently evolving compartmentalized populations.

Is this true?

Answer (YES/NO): YES